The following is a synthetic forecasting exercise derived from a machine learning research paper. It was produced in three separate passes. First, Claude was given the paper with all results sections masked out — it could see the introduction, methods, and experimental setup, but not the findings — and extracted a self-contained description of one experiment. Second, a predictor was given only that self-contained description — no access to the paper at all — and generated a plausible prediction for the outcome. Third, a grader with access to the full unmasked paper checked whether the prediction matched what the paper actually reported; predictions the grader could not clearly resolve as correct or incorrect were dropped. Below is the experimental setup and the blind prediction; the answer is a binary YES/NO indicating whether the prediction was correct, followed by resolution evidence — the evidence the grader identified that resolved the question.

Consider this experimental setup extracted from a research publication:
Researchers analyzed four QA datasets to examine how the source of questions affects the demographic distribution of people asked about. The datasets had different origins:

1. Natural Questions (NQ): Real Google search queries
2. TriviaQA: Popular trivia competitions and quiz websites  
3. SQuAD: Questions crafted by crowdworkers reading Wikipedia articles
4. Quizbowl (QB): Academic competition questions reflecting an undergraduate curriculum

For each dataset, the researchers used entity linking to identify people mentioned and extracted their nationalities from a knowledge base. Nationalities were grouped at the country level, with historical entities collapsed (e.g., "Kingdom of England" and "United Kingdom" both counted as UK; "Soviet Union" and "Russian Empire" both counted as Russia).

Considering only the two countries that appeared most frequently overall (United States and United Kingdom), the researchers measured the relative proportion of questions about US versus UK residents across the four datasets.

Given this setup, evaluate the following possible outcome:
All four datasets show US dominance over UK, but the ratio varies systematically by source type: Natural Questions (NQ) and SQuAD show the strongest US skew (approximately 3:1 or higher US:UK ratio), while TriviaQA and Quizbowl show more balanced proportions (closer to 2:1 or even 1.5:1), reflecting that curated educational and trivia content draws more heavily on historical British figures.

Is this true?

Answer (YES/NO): NO